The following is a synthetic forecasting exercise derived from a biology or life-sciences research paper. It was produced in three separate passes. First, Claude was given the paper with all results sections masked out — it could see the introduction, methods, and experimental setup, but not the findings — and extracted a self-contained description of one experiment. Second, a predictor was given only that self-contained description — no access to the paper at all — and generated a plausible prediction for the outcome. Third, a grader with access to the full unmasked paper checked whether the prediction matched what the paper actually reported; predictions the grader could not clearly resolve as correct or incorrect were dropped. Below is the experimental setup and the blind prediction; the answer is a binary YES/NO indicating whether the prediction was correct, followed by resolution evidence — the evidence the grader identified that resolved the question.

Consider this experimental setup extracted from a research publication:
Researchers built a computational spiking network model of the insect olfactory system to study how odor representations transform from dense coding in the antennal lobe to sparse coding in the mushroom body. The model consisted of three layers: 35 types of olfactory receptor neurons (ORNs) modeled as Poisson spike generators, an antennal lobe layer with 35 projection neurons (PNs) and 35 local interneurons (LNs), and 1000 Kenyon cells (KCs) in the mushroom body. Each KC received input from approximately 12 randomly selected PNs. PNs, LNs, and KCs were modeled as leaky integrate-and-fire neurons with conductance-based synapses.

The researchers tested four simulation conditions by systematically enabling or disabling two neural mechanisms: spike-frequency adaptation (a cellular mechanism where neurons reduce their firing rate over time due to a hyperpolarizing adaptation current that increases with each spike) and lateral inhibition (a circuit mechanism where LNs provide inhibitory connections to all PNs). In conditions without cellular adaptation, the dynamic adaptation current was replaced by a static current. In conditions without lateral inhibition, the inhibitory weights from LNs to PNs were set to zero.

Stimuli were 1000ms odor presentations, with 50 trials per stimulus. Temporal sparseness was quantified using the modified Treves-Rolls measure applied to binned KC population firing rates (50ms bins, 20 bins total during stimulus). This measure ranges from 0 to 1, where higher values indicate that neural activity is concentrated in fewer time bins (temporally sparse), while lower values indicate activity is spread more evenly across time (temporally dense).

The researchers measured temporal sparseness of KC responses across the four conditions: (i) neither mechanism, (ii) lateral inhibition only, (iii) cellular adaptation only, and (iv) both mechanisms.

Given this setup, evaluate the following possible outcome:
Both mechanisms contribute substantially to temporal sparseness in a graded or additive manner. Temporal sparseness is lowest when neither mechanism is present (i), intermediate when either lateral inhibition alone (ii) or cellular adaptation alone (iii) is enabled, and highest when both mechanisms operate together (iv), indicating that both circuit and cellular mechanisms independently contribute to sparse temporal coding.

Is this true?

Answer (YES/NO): NO